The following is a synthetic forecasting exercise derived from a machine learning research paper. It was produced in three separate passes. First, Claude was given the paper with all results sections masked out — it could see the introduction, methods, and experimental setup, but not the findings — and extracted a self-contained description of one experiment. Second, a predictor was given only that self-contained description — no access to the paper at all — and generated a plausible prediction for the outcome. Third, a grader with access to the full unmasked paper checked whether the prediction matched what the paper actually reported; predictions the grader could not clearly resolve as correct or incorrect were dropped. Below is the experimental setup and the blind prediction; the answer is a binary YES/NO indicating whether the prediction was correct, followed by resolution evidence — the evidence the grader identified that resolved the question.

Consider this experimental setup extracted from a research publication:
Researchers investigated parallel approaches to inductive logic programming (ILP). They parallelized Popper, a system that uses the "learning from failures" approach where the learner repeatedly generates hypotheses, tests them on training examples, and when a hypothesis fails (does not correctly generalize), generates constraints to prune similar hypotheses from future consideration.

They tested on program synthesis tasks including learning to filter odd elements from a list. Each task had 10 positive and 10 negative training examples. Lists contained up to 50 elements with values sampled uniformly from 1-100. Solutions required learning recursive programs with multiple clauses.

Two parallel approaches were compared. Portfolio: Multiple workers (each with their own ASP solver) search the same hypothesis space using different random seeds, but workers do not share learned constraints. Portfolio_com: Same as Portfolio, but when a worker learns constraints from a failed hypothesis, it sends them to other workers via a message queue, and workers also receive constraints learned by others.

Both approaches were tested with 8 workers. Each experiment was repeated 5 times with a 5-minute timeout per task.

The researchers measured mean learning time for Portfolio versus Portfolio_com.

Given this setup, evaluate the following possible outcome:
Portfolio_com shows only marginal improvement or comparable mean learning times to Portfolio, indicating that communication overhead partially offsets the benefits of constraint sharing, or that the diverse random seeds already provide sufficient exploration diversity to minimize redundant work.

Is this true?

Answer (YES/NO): NO